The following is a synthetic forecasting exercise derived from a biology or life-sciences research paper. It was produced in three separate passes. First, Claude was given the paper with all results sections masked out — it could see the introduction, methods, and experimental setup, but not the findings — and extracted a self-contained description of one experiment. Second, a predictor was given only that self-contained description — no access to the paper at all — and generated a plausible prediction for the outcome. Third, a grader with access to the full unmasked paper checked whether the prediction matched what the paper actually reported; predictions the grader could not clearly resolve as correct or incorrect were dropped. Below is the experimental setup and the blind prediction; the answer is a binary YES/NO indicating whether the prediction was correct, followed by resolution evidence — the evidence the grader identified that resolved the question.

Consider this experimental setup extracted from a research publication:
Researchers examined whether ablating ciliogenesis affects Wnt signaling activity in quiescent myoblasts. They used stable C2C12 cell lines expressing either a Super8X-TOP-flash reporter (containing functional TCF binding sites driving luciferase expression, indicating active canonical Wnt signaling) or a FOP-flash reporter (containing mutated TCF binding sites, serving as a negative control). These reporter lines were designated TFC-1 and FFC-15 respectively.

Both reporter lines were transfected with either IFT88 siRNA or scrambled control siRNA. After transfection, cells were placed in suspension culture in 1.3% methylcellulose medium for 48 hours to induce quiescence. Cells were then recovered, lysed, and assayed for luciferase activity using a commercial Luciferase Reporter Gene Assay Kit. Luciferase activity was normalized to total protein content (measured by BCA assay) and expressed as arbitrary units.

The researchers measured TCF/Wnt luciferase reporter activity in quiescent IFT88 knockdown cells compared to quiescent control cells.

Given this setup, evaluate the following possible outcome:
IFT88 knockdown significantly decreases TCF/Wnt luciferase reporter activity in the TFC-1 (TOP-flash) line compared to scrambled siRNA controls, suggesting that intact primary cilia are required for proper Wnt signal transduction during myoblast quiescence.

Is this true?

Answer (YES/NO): NO